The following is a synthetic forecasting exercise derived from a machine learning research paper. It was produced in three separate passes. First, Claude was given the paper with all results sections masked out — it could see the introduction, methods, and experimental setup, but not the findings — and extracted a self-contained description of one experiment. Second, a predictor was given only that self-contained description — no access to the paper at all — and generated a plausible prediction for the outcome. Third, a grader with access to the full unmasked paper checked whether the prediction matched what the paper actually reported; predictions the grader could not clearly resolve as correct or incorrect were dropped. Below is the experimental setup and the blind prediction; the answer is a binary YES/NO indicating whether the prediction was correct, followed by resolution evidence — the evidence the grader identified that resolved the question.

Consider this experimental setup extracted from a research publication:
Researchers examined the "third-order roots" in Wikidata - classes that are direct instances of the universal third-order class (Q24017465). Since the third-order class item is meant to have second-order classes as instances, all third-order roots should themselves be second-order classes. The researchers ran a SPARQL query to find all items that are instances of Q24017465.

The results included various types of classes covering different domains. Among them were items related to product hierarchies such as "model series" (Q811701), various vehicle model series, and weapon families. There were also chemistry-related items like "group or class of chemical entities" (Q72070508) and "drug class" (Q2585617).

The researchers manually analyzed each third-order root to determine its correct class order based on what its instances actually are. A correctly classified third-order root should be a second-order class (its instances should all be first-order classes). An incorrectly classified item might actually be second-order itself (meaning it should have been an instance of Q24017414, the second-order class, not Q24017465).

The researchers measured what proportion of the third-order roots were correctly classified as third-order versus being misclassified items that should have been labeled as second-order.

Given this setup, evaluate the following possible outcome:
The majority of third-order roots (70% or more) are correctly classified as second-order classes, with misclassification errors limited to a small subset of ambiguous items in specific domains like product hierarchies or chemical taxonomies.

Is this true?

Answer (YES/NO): NO